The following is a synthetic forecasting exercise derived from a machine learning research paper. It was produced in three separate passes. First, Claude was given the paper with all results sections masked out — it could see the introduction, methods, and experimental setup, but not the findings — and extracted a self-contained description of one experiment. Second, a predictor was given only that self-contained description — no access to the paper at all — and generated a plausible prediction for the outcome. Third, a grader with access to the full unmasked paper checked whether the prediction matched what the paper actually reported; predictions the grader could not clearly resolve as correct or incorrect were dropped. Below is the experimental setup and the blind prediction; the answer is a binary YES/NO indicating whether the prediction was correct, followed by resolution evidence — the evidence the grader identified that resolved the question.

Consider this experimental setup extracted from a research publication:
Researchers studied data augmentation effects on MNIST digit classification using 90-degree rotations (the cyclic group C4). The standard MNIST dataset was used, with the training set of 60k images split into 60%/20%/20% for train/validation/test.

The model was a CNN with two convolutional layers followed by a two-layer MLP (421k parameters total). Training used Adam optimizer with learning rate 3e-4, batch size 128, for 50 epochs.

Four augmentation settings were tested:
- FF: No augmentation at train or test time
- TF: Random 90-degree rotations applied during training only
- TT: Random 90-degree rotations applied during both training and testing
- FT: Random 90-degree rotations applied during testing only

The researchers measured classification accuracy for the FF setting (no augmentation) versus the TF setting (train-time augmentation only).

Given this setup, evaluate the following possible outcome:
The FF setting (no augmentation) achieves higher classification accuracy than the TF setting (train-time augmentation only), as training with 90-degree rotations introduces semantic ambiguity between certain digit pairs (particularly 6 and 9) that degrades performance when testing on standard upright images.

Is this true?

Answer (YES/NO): YES